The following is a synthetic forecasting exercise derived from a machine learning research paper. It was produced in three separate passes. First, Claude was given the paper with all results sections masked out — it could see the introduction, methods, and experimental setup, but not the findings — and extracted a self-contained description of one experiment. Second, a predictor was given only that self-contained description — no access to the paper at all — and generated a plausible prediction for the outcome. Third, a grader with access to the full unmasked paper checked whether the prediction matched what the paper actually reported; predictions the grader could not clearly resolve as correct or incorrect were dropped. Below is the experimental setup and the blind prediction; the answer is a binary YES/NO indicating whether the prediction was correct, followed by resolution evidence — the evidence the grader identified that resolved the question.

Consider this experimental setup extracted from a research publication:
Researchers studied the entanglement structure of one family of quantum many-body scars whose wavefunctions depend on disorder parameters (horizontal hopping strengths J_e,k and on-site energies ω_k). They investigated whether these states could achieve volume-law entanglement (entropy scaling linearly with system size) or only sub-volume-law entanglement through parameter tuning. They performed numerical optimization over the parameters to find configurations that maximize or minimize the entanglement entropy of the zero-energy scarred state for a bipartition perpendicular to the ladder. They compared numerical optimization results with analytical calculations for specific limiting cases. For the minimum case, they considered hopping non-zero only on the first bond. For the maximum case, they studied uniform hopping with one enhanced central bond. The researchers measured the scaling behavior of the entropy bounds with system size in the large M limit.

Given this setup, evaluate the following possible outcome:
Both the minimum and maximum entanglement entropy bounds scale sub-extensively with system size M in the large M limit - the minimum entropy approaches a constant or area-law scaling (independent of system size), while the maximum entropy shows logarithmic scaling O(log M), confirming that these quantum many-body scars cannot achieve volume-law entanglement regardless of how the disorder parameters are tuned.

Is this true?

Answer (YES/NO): NO